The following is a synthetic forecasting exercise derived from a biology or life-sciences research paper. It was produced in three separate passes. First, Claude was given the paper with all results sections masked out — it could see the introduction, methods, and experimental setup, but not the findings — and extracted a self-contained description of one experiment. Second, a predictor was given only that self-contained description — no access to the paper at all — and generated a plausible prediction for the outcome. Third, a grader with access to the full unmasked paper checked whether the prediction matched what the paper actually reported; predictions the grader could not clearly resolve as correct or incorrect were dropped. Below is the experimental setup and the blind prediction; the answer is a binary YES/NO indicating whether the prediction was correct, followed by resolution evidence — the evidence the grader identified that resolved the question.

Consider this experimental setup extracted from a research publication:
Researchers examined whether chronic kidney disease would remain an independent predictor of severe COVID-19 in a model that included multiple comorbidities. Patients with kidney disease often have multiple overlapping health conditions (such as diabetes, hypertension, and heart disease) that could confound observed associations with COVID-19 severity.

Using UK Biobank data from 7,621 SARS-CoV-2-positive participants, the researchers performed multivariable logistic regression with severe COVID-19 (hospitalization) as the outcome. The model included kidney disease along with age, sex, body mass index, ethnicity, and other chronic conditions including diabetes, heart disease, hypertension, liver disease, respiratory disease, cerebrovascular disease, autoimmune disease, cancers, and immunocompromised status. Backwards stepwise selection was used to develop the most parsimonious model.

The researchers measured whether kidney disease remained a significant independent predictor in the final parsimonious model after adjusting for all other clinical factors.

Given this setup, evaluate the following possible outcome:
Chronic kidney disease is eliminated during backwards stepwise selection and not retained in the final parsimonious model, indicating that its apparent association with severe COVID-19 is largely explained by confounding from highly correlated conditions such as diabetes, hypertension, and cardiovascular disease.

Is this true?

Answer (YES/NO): NO